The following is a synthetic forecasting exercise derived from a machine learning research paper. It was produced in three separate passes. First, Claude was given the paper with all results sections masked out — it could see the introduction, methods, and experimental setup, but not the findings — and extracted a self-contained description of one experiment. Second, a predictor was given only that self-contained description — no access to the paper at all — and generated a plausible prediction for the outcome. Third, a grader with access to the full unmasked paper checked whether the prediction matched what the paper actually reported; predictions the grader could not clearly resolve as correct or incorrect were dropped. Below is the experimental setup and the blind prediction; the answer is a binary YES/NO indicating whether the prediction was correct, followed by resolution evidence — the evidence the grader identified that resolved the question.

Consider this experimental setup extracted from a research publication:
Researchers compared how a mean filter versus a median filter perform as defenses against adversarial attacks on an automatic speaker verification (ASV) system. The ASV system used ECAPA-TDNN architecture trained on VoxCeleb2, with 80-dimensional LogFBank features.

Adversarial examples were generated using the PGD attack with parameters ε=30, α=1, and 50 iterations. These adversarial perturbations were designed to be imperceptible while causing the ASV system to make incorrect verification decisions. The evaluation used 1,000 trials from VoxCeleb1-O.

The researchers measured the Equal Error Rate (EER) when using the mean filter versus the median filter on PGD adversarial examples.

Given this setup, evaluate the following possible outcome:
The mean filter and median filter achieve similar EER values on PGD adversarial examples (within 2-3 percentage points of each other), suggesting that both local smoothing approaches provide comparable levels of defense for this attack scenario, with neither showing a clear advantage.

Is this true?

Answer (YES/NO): NO